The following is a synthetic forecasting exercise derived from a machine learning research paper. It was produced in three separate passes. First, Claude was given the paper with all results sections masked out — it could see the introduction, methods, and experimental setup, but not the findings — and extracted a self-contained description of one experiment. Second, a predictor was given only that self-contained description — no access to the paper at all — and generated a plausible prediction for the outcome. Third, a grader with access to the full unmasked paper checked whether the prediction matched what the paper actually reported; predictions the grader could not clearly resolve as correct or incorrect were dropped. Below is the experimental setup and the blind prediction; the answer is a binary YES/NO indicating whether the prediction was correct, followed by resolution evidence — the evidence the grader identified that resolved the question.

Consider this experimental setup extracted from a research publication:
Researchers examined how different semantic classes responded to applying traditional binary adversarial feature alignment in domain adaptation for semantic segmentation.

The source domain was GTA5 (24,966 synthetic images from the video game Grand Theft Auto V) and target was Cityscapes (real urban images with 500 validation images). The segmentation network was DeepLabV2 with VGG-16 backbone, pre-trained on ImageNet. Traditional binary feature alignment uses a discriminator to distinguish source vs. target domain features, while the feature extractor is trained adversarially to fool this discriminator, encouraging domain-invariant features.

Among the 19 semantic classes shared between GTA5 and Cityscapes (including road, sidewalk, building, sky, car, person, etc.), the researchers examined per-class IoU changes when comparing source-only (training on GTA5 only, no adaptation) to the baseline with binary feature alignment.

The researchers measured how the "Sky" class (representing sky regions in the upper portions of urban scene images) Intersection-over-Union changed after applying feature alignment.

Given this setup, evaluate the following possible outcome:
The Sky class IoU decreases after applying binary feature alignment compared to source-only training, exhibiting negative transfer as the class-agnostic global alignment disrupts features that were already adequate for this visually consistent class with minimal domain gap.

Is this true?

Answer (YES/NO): YES